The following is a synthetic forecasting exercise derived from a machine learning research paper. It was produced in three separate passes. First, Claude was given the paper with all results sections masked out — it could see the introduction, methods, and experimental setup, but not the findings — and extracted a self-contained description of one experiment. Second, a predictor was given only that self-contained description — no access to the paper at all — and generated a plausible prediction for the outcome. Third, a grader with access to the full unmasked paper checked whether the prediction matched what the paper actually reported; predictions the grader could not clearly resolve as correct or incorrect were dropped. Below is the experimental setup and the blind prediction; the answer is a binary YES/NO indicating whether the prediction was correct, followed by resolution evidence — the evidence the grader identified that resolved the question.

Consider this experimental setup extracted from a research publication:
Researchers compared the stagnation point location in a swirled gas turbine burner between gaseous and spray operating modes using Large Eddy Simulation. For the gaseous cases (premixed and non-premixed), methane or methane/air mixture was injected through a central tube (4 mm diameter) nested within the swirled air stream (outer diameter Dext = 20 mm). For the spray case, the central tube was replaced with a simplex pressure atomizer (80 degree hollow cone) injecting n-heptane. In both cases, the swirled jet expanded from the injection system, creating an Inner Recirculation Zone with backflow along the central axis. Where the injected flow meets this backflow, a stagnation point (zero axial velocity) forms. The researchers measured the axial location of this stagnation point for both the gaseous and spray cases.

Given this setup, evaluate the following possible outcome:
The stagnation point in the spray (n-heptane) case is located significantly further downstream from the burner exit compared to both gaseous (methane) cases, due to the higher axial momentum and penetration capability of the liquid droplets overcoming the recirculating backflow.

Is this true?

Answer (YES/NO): NO